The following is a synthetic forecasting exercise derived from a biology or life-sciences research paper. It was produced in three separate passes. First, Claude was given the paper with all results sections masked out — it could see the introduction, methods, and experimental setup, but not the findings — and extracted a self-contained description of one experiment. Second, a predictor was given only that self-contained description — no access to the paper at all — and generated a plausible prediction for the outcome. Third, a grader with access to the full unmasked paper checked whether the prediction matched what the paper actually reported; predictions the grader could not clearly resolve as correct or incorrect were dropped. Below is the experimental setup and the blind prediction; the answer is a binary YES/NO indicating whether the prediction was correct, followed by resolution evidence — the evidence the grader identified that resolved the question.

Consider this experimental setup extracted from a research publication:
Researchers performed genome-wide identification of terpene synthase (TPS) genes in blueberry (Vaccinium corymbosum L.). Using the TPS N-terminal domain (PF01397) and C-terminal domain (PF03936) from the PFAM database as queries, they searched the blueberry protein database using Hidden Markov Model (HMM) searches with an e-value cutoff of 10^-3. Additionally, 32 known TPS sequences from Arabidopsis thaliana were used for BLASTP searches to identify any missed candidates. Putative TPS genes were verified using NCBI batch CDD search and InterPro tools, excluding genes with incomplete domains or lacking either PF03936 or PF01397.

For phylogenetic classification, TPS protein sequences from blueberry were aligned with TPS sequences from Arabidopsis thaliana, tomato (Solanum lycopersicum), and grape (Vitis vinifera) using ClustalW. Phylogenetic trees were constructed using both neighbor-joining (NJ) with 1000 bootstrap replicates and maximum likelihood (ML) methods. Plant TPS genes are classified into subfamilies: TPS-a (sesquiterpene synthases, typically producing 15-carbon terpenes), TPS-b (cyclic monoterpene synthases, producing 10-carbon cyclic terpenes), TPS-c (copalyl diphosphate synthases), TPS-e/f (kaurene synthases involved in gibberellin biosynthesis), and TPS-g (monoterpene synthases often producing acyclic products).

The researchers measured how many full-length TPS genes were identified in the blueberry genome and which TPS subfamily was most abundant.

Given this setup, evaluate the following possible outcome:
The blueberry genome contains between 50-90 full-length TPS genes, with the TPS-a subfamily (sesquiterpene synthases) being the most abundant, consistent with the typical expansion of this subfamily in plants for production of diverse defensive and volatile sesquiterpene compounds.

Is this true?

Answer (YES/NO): NO